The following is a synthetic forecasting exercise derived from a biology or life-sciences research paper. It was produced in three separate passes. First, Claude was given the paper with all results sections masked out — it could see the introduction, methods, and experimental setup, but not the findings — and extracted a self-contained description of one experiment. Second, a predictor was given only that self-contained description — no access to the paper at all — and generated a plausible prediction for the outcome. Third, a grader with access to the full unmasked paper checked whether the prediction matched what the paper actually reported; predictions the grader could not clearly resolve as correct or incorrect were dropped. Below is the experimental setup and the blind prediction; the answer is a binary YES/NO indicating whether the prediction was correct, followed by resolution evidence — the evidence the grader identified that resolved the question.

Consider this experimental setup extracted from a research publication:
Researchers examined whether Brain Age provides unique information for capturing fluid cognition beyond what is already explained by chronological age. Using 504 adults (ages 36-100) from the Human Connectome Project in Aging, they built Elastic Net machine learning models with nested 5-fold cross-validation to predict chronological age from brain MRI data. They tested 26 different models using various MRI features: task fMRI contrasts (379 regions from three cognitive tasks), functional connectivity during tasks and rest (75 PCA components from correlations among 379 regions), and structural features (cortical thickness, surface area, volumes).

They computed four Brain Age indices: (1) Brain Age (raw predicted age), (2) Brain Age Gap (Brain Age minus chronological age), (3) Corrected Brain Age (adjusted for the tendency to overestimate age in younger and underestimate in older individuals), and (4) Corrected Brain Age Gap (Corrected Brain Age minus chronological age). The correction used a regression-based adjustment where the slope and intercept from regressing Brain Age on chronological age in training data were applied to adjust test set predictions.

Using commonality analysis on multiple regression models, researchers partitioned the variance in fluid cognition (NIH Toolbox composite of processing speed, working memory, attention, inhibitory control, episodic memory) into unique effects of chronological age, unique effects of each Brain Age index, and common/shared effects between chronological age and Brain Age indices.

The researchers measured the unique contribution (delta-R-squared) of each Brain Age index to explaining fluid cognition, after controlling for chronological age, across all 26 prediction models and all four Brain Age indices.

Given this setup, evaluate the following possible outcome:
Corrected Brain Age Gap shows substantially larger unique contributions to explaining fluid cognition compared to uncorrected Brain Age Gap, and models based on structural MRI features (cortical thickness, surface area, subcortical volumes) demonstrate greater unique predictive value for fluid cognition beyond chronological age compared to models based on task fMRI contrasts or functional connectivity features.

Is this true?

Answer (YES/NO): NO